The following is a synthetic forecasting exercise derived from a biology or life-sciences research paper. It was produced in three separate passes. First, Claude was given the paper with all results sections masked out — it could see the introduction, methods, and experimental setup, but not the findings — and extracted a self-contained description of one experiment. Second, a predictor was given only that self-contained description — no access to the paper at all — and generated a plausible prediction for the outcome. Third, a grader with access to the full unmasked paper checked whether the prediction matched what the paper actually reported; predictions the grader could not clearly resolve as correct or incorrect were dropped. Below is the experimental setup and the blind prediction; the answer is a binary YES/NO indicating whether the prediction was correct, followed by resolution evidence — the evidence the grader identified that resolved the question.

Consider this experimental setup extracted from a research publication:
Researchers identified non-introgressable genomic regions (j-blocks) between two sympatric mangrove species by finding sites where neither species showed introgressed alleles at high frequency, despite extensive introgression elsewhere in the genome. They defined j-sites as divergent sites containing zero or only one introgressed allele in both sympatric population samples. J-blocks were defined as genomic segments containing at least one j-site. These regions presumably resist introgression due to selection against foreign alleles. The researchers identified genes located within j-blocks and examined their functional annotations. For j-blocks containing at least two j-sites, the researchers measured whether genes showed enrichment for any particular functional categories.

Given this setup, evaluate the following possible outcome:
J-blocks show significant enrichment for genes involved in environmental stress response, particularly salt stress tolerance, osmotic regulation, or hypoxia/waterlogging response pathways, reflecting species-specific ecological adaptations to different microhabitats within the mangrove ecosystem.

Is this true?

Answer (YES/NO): NO